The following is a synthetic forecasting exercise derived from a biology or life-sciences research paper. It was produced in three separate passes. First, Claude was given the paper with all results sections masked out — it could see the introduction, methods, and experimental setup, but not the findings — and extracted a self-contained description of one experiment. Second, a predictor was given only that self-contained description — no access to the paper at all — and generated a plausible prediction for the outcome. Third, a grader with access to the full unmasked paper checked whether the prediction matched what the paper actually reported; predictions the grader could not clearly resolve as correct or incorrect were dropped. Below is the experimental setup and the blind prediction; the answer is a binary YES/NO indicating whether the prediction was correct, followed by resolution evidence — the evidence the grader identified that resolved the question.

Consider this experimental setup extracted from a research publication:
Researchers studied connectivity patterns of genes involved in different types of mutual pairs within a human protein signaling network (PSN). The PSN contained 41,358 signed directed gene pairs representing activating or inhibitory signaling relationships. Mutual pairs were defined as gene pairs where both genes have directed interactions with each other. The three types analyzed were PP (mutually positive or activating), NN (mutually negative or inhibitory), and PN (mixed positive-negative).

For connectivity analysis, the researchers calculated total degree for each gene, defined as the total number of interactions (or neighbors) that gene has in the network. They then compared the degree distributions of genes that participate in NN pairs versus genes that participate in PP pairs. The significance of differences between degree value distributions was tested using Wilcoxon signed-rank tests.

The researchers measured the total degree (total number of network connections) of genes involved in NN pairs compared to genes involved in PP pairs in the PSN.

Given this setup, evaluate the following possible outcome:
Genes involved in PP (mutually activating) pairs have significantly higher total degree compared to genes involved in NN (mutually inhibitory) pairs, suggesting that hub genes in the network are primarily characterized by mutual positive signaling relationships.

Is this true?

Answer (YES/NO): NO